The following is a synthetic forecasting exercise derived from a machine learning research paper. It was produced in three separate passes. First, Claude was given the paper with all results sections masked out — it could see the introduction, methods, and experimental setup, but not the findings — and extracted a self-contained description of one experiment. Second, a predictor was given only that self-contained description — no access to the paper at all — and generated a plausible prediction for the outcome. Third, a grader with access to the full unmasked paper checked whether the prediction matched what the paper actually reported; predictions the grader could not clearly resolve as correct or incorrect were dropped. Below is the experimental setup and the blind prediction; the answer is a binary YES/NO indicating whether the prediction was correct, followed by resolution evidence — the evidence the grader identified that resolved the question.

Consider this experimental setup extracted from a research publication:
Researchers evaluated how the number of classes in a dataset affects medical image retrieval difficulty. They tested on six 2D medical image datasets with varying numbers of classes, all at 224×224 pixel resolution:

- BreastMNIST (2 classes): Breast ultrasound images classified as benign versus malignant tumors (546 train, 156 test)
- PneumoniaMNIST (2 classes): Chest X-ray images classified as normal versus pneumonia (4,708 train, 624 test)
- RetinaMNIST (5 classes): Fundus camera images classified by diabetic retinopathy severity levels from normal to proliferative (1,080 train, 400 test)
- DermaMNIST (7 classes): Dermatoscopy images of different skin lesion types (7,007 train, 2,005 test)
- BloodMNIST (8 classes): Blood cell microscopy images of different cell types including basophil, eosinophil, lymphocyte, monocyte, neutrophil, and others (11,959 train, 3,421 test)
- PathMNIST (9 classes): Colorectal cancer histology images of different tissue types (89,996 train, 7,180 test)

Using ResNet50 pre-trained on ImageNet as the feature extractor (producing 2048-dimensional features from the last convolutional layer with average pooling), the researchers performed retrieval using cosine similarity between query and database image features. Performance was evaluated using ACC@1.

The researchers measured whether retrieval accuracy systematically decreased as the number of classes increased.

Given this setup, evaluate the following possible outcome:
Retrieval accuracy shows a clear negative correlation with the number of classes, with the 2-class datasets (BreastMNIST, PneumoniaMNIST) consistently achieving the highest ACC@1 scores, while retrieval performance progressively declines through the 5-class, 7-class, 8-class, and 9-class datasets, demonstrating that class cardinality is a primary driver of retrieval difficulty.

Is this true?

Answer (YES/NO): NO